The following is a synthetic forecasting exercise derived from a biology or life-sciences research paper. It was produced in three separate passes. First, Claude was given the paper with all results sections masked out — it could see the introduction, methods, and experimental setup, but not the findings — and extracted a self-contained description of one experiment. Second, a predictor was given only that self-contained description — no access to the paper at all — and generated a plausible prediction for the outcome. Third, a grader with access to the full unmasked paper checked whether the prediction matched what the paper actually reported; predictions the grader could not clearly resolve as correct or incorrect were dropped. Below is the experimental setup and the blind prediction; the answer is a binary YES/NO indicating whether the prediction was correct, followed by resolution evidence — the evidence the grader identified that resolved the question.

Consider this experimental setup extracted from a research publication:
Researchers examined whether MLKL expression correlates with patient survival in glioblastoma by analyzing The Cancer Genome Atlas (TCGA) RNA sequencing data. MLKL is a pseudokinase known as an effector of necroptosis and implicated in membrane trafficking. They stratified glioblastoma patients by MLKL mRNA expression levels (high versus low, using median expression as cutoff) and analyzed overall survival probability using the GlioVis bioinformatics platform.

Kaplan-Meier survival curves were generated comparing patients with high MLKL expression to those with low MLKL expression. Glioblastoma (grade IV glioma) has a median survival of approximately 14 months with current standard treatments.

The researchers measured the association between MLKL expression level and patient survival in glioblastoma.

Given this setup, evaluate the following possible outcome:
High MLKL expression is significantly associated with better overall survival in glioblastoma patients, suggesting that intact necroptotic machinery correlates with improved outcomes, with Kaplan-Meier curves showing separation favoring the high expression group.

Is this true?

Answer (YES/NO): NO